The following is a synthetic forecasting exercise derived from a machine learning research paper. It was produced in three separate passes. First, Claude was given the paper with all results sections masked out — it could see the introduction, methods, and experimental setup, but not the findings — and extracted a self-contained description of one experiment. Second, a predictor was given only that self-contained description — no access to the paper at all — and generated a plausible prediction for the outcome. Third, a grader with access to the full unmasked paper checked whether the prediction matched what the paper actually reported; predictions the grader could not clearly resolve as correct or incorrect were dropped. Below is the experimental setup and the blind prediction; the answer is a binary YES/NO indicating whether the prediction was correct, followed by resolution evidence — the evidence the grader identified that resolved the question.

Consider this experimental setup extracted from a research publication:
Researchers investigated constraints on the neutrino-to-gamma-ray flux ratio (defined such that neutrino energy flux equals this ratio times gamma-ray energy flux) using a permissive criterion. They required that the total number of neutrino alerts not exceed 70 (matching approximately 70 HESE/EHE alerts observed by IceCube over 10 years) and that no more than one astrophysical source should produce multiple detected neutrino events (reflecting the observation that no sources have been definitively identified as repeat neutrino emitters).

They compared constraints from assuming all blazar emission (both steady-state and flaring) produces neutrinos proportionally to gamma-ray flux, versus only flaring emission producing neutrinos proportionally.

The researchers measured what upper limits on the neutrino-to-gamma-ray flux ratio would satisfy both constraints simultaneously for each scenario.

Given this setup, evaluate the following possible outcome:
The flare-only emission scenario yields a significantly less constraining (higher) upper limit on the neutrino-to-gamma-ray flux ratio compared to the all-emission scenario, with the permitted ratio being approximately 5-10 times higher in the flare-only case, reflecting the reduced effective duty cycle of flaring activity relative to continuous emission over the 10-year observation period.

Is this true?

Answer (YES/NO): NO